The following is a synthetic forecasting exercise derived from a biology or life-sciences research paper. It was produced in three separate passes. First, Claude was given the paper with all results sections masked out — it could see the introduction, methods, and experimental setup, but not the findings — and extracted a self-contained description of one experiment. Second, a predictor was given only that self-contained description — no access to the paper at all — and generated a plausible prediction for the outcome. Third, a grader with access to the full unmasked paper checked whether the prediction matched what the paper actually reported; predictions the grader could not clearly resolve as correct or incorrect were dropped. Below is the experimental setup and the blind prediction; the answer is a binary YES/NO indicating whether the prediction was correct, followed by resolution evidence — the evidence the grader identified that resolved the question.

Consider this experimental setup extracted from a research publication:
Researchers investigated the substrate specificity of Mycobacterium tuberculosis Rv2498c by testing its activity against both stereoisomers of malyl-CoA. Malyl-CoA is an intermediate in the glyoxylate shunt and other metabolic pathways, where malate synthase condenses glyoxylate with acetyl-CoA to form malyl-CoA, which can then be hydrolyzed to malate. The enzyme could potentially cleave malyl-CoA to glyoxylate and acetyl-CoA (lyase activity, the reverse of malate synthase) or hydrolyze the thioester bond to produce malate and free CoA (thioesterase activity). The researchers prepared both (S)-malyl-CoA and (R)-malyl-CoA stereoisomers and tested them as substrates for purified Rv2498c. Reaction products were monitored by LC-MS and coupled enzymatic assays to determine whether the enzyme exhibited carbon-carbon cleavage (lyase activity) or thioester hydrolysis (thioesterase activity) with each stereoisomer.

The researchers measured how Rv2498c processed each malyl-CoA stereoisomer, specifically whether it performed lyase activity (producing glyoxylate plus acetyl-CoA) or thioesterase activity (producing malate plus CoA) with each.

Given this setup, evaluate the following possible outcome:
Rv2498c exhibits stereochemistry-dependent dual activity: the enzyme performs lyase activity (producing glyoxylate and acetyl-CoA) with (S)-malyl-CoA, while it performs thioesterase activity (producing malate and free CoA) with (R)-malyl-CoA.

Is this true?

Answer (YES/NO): NO